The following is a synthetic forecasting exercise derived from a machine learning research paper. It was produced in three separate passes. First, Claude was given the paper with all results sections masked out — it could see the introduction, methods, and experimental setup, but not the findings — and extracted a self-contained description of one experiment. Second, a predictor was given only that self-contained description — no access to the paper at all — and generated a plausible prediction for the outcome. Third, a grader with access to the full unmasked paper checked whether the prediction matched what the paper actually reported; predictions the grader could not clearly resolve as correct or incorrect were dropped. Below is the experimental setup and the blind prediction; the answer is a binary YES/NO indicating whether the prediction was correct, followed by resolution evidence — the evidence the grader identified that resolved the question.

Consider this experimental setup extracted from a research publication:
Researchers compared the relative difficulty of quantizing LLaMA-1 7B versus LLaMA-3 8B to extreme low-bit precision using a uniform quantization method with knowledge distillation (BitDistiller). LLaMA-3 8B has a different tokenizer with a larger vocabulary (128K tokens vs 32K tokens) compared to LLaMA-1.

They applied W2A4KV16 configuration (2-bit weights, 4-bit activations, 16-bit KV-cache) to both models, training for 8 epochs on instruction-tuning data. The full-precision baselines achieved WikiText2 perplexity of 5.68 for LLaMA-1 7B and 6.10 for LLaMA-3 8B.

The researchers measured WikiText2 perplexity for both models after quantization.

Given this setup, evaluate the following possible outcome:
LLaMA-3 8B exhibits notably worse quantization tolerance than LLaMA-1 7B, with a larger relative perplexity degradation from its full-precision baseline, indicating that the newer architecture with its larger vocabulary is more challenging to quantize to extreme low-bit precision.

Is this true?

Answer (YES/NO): YES